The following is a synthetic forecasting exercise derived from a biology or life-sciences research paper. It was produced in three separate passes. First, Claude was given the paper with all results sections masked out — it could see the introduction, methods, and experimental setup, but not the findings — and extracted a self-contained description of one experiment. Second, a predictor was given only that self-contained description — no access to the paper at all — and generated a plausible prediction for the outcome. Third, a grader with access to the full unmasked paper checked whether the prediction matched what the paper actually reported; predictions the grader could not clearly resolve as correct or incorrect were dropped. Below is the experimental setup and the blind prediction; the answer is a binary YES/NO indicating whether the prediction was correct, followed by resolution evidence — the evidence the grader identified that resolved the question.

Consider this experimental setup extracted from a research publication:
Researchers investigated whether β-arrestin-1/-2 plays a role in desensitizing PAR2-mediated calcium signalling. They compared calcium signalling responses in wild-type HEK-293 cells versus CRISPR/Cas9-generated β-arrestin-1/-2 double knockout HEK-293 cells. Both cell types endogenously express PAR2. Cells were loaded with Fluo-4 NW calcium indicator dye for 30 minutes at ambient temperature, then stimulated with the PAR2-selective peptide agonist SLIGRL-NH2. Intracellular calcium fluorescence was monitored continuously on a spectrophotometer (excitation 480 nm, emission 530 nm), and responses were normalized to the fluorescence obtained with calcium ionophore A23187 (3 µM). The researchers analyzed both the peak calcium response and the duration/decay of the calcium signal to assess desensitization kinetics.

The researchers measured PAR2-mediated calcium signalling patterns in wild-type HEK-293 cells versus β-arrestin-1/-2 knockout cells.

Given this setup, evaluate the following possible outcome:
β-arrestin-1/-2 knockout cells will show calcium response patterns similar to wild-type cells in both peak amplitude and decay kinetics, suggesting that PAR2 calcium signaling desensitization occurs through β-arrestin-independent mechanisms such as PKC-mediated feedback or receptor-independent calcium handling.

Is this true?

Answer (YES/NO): NO